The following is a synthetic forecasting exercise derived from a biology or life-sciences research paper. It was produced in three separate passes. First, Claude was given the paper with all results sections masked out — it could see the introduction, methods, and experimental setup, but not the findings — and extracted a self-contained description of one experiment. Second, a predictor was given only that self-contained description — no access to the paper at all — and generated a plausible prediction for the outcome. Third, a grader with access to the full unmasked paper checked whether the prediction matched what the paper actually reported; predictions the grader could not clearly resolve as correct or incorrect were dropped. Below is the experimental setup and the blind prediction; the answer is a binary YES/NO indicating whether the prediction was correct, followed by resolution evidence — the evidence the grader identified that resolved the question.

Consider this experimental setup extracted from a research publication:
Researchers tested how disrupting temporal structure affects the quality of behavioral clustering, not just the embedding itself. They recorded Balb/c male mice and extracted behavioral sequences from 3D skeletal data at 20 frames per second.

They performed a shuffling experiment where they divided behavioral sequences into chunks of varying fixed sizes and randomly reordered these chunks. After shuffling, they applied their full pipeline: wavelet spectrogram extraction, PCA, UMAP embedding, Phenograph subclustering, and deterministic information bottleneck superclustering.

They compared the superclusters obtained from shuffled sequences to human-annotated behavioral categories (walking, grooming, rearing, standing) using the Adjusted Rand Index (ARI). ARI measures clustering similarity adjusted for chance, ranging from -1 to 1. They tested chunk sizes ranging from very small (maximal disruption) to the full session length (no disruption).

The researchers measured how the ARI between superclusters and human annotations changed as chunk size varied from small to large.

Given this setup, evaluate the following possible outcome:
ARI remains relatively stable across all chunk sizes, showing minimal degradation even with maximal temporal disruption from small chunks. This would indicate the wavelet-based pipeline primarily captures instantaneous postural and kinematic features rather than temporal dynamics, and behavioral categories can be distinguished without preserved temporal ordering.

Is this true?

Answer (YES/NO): NO